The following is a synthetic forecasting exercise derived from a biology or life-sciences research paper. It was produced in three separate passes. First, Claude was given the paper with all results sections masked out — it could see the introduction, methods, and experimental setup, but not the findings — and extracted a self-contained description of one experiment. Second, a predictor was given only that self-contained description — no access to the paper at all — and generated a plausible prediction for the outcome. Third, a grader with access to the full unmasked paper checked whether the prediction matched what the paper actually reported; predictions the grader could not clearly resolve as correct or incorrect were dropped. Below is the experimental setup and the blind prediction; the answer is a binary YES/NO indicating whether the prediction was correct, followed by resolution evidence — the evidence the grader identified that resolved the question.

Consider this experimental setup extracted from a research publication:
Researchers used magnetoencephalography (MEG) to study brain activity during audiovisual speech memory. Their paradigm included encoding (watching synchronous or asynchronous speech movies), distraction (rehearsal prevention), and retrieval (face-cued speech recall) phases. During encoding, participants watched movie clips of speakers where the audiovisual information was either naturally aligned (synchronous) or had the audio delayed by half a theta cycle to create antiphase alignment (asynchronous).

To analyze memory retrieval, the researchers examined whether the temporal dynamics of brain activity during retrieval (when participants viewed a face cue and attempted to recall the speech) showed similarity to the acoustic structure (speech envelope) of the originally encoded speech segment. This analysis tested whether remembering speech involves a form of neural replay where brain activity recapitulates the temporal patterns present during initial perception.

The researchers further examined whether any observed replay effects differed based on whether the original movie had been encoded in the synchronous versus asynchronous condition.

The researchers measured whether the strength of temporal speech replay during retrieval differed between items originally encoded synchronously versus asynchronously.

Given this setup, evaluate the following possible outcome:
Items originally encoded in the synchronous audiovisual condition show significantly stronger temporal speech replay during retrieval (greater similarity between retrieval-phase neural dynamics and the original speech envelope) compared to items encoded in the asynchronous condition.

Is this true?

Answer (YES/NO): YES